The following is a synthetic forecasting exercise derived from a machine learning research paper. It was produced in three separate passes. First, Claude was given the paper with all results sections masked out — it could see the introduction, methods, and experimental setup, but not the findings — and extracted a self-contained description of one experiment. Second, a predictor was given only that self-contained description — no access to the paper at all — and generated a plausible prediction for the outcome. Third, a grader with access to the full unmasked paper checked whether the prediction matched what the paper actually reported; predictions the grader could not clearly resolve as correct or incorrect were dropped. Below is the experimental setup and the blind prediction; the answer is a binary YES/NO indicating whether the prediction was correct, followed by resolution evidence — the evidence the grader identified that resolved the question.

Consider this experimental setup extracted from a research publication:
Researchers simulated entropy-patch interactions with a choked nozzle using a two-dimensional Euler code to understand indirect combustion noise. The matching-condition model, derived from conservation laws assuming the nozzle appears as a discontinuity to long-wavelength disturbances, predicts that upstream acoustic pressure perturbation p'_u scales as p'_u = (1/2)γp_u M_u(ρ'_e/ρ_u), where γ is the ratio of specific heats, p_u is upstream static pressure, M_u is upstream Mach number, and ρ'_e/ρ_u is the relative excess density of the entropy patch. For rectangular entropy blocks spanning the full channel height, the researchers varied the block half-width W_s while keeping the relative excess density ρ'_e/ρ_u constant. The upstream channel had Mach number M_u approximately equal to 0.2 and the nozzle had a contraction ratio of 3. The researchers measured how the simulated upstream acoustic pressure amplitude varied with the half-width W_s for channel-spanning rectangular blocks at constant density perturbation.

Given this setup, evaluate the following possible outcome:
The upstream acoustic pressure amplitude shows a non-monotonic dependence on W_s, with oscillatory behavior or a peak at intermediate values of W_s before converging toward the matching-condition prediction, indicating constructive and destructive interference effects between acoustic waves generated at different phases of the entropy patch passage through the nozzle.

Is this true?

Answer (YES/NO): NO